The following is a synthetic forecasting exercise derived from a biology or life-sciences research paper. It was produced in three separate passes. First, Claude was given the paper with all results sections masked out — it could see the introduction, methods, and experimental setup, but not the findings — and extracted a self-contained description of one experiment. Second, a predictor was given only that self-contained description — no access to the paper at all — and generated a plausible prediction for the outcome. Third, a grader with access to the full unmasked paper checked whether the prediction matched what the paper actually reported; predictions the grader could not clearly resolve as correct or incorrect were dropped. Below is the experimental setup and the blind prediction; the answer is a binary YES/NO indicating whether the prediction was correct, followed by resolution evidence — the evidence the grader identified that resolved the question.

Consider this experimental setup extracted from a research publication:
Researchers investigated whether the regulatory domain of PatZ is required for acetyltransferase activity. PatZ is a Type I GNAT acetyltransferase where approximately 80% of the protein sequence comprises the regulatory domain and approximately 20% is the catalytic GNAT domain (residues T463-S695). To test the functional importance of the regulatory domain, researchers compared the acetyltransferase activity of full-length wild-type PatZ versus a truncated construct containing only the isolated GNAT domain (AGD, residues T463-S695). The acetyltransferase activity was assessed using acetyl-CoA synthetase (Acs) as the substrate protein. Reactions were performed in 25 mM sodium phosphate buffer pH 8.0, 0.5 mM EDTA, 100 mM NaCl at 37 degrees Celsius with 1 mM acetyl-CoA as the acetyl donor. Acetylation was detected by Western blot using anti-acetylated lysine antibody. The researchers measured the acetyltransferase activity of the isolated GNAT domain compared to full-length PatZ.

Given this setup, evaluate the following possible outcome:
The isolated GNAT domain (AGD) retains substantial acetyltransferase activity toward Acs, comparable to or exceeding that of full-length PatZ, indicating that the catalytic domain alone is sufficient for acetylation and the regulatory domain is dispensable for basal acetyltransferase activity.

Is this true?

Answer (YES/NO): NO